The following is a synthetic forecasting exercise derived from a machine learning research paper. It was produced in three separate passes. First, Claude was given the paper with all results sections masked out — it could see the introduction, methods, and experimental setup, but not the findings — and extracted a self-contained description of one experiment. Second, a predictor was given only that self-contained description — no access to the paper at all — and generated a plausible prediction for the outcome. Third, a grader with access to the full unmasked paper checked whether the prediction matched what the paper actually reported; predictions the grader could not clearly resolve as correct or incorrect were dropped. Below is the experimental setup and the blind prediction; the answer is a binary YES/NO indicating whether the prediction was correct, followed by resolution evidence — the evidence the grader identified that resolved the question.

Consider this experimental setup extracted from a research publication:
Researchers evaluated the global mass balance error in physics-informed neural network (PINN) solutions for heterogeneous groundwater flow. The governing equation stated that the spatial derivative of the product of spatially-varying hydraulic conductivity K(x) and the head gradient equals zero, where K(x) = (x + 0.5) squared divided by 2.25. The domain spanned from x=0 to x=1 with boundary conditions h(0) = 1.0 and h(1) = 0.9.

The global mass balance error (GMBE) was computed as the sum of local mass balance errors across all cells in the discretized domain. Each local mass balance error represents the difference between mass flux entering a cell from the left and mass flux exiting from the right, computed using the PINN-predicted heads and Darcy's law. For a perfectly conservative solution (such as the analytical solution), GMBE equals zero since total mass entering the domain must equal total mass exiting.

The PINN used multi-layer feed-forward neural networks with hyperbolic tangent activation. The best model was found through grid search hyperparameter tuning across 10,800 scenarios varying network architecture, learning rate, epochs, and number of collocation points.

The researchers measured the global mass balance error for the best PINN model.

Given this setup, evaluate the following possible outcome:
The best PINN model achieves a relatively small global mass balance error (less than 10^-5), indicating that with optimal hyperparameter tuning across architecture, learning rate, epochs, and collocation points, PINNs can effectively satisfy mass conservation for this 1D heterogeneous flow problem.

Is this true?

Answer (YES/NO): NO